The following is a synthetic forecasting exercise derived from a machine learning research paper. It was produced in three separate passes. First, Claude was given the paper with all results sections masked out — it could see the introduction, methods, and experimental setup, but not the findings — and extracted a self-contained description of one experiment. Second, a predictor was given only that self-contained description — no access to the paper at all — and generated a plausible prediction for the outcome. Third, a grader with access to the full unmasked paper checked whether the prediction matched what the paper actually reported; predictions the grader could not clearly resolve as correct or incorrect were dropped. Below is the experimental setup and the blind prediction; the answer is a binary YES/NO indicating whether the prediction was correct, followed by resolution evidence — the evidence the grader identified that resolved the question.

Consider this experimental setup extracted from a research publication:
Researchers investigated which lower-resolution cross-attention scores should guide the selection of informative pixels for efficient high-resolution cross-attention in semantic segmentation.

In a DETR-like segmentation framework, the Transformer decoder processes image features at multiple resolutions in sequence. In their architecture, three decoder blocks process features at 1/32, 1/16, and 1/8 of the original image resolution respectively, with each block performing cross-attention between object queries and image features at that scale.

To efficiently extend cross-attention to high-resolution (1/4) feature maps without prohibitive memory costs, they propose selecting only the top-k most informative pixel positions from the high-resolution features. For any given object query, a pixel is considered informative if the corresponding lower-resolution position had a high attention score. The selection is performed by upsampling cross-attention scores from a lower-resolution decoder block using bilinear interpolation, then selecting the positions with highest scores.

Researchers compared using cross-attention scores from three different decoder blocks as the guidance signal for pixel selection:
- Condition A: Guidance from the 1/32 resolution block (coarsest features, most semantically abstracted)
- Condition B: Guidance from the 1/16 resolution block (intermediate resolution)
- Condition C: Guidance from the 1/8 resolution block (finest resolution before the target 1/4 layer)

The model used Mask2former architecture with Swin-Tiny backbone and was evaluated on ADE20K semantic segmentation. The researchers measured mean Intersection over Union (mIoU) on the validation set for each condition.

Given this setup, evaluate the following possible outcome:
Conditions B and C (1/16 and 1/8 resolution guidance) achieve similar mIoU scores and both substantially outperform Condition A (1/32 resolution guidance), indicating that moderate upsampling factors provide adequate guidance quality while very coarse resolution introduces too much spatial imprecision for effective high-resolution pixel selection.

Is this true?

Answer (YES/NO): NO